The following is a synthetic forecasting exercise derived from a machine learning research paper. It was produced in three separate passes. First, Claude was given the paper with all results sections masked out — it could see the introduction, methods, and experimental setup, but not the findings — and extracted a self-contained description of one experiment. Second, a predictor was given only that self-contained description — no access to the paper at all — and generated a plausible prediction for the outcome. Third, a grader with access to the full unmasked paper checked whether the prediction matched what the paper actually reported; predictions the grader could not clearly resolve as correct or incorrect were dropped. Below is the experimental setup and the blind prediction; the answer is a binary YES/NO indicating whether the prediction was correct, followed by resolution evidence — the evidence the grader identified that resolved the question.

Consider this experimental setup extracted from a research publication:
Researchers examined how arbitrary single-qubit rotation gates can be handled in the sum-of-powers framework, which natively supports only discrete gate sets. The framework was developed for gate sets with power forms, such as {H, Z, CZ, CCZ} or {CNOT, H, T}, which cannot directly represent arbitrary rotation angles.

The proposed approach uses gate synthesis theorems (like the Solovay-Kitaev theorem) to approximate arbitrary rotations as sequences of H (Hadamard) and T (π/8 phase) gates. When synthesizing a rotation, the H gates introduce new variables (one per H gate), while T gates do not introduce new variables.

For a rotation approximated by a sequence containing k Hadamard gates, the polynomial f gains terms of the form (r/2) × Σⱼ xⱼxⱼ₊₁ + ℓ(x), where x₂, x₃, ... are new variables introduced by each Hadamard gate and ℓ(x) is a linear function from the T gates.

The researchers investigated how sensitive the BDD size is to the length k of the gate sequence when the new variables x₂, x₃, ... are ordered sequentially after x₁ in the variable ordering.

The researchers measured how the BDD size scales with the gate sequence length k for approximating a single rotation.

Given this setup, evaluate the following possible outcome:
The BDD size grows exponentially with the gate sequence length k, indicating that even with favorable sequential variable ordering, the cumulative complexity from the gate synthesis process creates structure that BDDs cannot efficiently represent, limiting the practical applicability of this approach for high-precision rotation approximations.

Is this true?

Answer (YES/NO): NO